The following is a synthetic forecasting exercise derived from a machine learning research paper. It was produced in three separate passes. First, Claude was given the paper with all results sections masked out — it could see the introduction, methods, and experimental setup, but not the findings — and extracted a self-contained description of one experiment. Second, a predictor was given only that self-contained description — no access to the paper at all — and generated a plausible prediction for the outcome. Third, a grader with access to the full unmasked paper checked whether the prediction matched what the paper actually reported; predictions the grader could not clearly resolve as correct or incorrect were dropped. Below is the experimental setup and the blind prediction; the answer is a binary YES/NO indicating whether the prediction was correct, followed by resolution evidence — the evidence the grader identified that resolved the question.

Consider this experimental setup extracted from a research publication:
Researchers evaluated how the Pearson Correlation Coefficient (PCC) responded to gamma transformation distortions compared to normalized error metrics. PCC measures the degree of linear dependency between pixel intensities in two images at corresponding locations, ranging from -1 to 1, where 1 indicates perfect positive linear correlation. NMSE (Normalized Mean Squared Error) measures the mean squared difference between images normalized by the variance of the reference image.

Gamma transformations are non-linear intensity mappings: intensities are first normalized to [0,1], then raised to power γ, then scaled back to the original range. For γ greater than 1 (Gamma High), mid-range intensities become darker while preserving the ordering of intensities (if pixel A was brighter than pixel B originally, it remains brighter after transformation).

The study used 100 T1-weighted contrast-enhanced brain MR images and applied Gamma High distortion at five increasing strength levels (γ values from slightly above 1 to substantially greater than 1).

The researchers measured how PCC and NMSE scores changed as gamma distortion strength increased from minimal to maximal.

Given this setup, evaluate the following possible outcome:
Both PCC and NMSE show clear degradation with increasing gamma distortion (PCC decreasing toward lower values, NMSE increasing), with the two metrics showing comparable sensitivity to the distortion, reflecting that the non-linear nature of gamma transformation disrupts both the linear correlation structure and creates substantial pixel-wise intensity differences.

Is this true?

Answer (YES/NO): NO